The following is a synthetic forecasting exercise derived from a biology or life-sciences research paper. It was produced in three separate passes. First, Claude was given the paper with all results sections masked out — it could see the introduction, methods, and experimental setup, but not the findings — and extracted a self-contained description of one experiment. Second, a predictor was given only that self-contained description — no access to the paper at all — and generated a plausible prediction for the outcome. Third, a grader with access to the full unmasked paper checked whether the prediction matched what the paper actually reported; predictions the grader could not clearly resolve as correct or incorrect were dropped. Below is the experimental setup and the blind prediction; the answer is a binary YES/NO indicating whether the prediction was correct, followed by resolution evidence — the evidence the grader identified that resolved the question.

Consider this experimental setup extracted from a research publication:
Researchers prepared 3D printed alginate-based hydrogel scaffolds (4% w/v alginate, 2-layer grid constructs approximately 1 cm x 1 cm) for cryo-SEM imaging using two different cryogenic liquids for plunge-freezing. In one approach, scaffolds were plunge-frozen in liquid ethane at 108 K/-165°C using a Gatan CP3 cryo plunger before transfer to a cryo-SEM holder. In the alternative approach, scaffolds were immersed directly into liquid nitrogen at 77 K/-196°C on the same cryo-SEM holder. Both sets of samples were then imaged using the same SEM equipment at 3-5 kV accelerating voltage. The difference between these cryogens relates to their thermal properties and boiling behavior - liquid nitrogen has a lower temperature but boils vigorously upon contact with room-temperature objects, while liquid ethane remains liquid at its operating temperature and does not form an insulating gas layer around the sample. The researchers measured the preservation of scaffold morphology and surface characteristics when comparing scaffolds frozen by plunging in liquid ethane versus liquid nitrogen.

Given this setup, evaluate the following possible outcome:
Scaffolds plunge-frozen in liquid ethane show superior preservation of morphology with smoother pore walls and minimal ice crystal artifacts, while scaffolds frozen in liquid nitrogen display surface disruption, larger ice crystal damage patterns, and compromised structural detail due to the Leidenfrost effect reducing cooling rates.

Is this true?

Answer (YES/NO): NO